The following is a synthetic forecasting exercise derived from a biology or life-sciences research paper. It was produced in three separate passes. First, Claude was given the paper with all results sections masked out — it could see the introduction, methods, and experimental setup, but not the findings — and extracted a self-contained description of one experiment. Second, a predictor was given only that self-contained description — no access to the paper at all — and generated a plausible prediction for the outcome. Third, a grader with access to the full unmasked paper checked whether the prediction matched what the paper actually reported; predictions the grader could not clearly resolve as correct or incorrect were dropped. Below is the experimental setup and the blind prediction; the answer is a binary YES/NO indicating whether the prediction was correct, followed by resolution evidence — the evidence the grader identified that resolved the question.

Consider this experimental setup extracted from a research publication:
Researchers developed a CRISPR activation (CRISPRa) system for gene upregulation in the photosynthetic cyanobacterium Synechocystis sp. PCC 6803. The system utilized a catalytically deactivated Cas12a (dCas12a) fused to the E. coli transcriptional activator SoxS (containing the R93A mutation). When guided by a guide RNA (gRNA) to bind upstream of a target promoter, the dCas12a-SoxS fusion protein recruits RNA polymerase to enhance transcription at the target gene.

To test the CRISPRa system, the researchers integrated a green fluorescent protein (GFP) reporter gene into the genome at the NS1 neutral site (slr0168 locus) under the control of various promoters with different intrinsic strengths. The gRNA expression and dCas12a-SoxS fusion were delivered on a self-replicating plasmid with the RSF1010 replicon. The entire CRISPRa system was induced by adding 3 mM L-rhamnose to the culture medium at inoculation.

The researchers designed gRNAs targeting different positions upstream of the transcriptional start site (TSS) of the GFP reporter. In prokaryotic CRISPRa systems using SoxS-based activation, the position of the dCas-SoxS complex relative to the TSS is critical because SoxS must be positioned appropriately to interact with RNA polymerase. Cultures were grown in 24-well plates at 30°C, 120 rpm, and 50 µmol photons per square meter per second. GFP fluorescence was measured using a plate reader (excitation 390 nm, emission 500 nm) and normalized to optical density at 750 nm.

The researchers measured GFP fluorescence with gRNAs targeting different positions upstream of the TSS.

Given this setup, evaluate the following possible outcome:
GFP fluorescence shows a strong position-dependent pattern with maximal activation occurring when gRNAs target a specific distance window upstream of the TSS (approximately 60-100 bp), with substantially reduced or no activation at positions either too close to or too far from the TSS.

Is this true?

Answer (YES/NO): NO